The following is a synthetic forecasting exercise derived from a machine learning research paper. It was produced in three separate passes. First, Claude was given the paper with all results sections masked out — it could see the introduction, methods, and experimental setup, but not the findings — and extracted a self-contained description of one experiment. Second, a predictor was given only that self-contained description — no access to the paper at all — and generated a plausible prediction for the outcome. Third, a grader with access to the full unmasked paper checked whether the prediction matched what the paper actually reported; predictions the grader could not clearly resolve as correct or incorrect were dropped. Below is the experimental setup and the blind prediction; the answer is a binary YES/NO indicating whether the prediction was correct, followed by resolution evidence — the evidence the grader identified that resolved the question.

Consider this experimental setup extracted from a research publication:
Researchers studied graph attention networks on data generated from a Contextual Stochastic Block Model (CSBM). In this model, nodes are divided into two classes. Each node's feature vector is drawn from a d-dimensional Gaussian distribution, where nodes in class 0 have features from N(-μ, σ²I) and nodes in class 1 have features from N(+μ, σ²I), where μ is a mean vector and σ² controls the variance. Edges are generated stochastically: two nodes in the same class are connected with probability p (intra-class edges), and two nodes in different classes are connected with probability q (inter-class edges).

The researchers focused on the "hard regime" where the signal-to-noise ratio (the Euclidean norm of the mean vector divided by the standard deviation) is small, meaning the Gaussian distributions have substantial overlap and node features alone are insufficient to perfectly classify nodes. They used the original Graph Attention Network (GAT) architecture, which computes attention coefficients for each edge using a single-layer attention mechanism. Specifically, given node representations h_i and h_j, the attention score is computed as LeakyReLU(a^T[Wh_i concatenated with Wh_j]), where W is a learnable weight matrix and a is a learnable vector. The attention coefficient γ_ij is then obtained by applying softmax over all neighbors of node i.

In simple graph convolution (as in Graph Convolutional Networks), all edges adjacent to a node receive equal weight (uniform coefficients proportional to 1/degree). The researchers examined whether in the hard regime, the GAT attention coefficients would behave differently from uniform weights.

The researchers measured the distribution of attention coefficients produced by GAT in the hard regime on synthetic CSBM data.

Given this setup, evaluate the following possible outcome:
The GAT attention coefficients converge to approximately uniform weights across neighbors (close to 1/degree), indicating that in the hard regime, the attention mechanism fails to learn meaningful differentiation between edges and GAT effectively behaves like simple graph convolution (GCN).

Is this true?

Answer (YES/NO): YES